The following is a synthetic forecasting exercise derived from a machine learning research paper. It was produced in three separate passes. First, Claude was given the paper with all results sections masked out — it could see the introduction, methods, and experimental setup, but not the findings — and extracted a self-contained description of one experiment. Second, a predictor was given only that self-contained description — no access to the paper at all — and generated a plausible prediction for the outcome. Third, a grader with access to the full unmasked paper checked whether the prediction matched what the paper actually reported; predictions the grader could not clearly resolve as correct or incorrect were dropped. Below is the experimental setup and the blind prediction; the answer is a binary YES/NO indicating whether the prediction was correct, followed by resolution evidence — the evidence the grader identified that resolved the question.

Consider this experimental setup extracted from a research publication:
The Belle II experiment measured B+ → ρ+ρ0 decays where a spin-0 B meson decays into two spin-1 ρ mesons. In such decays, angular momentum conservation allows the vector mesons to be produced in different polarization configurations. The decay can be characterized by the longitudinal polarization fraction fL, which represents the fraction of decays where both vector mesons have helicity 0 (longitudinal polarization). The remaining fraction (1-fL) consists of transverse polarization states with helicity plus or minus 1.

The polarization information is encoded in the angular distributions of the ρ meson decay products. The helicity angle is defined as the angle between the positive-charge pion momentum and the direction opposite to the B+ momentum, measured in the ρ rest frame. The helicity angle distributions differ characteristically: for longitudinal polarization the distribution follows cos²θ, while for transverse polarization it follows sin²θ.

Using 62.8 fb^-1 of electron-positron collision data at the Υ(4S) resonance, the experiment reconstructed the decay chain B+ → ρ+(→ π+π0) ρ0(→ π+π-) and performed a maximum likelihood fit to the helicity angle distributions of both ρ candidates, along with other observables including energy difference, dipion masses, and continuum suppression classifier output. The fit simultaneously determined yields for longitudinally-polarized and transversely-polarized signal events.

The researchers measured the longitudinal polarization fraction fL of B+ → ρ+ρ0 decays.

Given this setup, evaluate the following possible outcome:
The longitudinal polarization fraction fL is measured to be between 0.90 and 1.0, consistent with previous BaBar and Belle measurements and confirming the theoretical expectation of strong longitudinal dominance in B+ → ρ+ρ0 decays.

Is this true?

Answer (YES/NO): YES